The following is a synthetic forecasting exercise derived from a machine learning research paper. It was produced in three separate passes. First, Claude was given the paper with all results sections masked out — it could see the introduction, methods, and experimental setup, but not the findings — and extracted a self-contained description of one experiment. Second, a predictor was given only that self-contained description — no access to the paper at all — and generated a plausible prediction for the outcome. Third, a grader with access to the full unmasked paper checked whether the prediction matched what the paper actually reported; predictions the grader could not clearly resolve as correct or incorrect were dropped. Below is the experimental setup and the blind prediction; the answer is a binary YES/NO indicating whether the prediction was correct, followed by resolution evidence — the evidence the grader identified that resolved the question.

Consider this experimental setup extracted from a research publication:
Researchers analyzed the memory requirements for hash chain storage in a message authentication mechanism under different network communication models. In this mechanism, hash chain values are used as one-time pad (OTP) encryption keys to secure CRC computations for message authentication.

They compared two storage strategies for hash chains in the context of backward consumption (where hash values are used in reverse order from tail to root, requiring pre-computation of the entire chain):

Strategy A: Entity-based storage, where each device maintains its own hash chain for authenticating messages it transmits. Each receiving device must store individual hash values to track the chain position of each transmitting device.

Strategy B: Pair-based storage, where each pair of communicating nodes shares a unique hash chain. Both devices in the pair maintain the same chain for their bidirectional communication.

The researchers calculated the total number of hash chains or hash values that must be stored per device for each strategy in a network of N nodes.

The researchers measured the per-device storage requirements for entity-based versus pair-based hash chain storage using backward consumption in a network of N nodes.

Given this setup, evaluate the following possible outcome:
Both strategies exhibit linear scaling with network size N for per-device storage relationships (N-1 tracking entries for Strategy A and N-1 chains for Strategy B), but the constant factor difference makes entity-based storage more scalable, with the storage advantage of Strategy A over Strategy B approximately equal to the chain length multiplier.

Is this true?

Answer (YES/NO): NO